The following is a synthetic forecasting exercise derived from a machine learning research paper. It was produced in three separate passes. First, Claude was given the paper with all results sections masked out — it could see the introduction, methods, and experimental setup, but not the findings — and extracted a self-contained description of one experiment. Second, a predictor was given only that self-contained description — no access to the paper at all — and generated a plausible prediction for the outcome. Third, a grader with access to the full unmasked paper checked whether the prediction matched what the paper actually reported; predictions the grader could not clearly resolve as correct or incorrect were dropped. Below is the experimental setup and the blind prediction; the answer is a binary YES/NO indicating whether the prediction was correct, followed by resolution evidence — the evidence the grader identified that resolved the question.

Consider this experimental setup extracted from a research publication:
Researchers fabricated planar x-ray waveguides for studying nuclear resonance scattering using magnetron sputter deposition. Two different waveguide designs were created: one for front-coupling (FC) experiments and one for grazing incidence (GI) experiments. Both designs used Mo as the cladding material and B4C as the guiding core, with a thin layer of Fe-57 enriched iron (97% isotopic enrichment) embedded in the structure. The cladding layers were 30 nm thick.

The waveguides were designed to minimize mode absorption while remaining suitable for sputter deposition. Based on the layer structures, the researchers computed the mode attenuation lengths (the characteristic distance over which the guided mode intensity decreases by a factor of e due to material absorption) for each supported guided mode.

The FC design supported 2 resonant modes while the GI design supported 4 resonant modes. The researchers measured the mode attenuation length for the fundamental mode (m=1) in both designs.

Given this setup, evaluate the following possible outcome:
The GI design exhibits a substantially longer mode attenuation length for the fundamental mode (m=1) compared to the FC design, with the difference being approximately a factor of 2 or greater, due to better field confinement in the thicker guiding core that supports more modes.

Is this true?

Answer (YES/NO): YES